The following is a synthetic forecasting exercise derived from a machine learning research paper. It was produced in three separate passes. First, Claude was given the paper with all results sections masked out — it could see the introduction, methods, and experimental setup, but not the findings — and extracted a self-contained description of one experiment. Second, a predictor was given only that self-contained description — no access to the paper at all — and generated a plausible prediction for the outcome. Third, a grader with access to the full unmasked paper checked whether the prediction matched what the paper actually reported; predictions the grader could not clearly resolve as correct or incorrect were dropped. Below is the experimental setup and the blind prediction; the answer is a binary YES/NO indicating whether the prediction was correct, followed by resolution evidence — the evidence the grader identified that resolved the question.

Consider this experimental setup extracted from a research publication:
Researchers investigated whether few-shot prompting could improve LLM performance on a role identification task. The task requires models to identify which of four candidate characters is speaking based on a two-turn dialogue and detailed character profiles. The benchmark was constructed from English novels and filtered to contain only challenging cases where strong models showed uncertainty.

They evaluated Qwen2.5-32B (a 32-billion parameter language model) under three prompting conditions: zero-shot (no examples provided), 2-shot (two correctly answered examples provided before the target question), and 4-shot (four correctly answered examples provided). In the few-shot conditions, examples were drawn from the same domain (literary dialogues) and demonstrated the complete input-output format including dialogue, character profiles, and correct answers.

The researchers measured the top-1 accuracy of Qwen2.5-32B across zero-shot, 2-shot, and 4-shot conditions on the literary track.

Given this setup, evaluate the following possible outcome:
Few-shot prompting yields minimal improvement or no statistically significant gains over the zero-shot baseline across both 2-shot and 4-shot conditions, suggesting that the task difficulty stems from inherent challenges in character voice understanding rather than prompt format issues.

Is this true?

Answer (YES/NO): NO